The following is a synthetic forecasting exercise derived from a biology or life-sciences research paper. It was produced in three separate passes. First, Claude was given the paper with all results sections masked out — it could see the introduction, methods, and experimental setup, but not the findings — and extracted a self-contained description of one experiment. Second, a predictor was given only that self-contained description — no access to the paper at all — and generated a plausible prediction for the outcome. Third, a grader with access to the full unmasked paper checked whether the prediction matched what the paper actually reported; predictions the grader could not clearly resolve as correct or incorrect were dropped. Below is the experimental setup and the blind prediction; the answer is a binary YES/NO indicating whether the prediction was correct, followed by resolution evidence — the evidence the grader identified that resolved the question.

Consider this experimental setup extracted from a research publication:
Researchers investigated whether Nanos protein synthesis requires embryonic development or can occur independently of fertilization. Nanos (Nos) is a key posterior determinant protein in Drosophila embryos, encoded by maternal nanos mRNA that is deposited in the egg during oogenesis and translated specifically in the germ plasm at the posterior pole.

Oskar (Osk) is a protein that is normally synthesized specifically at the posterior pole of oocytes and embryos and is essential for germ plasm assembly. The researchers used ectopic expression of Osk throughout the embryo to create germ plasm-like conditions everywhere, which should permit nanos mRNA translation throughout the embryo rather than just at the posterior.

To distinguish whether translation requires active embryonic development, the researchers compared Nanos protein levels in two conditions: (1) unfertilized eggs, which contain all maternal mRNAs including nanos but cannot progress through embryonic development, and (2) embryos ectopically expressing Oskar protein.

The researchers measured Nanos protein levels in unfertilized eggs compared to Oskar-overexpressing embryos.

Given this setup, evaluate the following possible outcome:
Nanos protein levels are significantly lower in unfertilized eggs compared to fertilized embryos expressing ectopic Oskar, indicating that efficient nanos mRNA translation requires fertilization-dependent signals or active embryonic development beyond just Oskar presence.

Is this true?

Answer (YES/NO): NO